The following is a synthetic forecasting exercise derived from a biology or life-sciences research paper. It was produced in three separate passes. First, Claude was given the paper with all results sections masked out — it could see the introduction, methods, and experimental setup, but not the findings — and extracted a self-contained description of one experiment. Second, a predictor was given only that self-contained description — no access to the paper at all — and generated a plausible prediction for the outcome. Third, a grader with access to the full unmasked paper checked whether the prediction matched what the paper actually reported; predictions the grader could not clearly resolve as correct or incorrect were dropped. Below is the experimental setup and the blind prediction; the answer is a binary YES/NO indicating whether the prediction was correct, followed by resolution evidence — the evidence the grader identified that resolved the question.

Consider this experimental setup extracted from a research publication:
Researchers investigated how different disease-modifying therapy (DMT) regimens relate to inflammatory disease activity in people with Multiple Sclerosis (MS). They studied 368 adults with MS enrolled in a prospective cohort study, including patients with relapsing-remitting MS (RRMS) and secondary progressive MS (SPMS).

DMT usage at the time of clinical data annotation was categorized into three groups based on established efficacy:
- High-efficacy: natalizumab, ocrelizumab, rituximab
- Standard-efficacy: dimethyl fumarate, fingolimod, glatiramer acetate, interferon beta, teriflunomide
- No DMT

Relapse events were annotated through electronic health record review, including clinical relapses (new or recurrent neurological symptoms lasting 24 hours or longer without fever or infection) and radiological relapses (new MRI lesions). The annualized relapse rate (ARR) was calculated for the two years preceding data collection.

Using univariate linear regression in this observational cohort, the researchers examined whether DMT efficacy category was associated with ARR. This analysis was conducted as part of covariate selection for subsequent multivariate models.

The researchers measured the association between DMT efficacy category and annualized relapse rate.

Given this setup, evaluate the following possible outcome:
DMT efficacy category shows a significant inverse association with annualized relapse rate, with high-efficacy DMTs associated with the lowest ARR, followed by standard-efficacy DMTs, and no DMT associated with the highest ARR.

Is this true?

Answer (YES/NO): NO